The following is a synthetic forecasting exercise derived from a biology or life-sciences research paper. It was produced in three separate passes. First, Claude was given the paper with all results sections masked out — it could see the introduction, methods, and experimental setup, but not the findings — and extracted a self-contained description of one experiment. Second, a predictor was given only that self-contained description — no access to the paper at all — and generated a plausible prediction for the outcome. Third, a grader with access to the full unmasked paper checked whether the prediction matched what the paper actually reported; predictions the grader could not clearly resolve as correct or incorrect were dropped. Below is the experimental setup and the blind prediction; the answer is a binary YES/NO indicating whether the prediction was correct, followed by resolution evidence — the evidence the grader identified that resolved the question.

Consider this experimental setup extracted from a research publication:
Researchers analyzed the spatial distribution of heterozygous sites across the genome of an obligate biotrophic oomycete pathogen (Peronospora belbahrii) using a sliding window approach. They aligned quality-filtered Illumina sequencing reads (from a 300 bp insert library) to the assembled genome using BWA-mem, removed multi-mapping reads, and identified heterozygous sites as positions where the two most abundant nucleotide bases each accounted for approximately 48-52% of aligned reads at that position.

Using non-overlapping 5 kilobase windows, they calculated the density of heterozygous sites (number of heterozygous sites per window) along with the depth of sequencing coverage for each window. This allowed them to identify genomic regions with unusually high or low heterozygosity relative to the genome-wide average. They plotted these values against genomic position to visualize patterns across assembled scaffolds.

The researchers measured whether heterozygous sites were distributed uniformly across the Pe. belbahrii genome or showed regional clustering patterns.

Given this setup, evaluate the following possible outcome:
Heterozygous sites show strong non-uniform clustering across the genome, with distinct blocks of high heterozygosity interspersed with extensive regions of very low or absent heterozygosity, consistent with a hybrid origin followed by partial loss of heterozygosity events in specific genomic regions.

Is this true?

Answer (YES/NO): YES